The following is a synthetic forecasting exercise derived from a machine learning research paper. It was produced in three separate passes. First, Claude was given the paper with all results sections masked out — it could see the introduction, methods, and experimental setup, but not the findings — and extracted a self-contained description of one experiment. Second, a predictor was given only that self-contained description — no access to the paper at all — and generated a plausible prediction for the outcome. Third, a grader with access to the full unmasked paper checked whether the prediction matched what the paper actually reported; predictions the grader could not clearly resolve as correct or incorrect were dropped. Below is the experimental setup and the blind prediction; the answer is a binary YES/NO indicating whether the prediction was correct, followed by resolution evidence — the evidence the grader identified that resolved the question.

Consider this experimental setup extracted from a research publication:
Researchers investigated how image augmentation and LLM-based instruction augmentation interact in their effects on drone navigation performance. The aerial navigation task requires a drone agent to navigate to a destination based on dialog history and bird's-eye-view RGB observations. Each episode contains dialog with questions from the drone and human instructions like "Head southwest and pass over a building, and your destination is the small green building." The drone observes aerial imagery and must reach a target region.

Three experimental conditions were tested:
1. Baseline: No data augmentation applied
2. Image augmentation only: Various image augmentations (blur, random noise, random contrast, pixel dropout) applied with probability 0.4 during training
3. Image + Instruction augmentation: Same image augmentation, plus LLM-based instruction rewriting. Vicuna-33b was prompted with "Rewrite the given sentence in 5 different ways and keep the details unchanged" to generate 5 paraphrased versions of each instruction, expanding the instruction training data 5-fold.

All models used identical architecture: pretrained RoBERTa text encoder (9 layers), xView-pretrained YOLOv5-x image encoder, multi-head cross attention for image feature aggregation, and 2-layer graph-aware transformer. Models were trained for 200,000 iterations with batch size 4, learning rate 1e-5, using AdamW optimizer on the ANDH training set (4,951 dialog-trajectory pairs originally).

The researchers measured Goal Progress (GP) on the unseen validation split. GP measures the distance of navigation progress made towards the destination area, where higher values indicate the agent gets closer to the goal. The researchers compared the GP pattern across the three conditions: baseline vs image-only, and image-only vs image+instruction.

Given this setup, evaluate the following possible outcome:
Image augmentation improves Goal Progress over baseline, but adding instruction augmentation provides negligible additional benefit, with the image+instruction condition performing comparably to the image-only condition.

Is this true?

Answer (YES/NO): NO